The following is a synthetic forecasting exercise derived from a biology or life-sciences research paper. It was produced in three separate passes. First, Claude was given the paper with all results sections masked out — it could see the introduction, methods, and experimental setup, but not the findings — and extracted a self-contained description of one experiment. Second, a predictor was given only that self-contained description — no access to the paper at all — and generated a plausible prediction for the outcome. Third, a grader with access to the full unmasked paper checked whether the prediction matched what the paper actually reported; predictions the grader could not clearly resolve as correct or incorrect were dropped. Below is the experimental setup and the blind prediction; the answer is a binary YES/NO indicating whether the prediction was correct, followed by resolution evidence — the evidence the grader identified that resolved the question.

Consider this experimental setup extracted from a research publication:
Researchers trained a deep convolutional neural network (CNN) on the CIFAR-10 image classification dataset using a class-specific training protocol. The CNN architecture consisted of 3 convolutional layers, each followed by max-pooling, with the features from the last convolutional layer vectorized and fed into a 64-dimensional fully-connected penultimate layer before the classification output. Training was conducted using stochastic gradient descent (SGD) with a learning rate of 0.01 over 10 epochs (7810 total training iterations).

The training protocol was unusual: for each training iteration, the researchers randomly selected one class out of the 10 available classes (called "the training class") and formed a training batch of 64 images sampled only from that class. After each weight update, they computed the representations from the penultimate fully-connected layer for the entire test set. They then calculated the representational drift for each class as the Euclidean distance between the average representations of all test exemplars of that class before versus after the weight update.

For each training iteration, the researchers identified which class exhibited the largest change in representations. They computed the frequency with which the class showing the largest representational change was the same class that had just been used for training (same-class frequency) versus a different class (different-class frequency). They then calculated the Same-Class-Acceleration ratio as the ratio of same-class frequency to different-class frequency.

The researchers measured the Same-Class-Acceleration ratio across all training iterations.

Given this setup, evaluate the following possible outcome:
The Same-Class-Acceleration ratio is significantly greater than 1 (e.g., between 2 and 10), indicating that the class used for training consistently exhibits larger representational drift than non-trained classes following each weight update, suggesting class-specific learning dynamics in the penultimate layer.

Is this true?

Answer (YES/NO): YES